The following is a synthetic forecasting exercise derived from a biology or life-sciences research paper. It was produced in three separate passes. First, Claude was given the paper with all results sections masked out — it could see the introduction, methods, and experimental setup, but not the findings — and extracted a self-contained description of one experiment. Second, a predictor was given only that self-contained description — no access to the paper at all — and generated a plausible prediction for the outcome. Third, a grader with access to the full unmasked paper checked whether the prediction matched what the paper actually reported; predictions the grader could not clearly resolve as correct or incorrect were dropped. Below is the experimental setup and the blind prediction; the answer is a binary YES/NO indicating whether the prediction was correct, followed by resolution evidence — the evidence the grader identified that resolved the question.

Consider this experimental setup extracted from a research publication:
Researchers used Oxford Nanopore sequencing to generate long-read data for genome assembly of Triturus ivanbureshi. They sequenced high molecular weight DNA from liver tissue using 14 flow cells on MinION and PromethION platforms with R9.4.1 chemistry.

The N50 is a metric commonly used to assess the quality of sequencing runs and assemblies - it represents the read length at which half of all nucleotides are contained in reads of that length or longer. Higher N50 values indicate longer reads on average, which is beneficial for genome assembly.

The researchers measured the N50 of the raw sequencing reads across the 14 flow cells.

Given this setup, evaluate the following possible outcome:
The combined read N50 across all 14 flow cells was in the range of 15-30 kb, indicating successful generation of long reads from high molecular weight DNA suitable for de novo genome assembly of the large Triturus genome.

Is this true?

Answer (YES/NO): NO